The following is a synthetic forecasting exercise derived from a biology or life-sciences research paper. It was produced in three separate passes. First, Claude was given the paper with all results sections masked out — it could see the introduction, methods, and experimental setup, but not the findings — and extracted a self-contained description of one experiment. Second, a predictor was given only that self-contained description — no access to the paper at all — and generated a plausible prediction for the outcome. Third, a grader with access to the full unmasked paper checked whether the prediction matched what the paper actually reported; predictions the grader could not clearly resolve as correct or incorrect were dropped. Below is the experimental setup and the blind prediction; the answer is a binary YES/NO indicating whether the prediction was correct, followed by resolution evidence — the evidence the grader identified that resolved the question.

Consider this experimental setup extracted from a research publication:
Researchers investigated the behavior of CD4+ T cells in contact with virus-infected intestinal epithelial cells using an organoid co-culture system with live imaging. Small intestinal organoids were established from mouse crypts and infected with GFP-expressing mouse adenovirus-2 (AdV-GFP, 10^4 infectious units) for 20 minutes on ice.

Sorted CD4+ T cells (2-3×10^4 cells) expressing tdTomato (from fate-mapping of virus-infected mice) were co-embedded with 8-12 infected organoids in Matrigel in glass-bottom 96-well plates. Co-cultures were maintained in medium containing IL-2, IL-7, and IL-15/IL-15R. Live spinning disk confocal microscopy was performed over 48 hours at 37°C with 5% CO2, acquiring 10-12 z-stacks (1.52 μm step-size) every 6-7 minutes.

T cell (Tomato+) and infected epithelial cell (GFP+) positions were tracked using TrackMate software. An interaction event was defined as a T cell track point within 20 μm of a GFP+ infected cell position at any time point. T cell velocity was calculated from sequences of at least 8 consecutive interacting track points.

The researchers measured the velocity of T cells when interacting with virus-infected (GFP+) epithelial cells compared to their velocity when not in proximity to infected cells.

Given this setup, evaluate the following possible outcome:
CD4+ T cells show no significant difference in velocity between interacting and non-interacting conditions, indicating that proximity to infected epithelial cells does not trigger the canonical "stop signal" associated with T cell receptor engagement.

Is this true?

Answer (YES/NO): NO